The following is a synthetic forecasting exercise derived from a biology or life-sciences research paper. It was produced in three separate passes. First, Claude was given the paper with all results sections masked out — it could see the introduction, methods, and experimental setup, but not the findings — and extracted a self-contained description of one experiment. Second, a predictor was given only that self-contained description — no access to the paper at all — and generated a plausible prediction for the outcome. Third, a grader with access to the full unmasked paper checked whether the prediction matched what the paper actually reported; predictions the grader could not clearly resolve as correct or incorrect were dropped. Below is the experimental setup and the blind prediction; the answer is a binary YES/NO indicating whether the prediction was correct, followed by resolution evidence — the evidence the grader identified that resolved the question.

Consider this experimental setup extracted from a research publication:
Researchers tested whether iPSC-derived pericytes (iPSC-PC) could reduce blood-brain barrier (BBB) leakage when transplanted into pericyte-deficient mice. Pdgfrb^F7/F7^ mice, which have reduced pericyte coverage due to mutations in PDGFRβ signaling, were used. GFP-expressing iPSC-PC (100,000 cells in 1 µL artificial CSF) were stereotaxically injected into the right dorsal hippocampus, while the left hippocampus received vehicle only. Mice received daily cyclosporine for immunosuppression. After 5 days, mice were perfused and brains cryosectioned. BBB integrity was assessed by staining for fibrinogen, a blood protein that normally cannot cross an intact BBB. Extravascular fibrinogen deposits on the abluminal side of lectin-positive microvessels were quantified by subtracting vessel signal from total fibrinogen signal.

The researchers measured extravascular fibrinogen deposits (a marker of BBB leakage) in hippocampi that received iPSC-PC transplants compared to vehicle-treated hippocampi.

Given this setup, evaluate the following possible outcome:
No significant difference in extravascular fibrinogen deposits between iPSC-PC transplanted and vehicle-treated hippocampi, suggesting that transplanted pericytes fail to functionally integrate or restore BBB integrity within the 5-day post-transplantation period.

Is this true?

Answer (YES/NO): NO